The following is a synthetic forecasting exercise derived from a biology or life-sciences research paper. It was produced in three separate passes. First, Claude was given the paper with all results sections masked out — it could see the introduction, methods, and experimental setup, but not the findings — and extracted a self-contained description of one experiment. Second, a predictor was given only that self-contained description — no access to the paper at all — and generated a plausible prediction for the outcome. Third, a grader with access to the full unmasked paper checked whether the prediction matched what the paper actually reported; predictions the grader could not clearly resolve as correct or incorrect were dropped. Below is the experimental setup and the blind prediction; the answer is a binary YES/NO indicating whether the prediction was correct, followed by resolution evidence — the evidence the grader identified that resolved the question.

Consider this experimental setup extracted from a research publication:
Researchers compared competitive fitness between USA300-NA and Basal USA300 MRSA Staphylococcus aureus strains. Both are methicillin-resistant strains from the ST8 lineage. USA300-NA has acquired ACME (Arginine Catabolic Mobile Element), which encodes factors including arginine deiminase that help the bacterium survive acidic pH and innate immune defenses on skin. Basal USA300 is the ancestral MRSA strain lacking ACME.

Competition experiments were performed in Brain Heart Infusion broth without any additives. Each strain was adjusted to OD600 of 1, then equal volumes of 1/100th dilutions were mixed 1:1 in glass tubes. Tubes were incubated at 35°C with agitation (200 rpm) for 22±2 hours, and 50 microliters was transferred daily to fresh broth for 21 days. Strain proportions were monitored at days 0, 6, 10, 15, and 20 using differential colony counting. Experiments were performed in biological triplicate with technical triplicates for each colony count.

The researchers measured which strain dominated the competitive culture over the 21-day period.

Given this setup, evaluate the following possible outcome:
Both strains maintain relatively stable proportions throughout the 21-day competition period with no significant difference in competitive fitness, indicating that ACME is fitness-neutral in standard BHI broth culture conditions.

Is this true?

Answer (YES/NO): NO